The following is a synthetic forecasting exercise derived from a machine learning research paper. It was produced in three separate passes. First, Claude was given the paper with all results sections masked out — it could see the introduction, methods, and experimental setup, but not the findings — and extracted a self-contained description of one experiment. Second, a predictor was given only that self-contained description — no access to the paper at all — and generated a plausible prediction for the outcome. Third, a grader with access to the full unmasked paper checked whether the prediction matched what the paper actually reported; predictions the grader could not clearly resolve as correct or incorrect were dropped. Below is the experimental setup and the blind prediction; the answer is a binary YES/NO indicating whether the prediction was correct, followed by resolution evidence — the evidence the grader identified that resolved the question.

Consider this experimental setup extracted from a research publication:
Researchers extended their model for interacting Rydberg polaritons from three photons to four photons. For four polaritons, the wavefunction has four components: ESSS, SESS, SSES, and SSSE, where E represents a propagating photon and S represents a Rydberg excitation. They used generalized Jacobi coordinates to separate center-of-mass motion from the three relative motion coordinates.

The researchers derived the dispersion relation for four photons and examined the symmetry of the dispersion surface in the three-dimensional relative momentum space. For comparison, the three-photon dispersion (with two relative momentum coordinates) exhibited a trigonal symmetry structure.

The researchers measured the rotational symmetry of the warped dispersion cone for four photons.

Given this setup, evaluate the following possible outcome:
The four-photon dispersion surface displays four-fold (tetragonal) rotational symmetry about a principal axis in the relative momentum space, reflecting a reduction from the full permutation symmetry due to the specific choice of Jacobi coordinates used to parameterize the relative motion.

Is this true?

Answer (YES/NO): YES